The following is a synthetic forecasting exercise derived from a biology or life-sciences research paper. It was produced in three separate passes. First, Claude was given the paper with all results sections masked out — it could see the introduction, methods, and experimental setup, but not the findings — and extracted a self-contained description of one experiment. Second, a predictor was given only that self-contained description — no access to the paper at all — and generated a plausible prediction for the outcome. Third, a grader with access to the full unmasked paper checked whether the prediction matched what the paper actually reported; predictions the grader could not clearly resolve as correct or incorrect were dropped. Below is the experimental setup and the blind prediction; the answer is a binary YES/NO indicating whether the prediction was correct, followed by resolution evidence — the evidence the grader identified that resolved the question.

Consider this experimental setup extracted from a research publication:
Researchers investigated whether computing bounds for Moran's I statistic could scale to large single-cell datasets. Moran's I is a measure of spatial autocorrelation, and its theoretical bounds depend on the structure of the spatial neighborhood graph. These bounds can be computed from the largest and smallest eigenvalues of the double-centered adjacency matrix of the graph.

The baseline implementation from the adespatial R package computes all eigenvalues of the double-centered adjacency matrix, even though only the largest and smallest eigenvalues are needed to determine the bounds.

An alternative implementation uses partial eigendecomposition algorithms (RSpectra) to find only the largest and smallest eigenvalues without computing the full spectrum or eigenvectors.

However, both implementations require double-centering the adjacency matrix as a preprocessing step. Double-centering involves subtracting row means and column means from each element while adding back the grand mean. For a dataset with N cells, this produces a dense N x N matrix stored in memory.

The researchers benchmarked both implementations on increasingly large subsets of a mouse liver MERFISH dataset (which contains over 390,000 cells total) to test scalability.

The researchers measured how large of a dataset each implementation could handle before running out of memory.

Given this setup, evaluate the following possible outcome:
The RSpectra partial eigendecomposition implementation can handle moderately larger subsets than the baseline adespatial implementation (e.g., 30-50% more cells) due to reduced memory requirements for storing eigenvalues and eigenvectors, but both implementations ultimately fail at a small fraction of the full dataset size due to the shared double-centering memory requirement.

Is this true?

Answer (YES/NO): NO